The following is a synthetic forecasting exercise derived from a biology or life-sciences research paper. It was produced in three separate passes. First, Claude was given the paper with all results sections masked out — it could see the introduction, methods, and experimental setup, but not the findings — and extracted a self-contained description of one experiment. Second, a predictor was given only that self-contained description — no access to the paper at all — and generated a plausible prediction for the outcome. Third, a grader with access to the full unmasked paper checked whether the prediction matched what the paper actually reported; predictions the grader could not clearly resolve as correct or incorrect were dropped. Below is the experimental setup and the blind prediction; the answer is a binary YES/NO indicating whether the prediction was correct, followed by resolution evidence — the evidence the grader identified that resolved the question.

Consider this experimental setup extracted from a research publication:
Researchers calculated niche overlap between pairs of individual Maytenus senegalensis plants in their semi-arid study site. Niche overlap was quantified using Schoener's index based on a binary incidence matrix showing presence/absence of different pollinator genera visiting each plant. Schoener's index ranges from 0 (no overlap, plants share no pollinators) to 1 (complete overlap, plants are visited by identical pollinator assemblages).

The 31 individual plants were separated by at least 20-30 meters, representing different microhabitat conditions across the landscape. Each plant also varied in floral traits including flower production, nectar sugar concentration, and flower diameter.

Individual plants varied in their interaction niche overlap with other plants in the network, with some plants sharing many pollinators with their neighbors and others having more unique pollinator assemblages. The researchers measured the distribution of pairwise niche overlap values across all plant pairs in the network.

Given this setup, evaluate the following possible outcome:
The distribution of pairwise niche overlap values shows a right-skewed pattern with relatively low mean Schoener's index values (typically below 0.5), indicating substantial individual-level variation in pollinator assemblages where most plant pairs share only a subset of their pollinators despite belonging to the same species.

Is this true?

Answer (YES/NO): NO